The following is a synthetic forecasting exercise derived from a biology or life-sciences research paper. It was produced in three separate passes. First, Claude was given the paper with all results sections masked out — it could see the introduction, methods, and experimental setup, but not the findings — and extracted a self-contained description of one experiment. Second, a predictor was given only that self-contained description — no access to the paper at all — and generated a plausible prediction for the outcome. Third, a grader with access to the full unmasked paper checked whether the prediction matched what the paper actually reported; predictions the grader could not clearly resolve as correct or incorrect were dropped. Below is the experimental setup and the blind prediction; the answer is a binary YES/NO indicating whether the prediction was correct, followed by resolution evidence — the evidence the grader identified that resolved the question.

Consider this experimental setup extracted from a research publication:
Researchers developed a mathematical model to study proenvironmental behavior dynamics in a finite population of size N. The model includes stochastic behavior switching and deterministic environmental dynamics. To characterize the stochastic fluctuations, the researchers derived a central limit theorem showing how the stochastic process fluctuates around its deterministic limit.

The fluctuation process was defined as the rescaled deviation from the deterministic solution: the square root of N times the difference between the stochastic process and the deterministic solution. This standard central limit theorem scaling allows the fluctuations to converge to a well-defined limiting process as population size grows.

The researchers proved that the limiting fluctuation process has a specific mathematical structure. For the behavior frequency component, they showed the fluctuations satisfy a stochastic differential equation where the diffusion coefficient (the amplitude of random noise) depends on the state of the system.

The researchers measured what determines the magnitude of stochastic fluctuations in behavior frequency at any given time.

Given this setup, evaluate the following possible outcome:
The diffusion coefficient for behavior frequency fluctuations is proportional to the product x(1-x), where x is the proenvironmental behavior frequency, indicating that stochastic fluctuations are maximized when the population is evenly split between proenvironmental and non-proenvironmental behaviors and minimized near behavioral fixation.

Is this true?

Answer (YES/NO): NO